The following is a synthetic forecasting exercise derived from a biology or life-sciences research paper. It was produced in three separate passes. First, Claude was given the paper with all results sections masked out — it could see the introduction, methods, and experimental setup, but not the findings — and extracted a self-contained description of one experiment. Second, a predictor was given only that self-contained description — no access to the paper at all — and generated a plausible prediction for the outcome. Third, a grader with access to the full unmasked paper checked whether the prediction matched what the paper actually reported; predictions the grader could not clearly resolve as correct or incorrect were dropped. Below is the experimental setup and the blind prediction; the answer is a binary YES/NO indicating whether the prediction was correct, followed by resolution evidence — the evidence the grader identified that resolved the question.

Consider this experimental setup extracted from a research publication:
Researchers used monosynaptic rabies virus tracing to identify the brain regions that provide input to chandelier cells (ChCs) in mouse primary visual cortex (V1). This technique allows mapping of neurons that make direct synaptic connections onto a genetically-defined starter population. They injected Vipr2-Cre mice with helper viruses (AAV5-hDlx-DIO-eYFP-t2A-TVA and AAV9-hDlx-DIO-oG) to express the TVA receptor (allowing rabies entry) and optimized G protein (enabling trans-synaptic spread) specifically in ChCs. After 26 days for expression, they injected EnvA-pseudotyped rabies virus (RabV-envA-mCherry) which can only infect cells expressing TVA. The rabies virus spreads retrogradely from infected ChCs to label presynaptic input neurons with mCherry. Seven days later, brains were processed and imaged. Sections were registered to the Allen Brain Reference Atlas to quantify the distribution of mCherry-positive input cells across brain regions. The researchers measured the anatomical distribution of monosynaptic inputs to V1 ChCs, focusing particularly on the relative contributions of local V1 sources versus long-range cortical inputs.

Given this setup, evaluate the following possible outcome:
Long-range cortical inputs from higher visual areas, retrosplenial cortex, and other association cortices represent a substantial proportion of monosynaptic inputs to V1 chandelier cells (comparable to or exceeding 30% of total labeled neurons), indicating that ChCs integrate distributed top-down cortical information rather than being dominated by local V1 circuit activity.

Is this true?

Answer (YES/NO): NO